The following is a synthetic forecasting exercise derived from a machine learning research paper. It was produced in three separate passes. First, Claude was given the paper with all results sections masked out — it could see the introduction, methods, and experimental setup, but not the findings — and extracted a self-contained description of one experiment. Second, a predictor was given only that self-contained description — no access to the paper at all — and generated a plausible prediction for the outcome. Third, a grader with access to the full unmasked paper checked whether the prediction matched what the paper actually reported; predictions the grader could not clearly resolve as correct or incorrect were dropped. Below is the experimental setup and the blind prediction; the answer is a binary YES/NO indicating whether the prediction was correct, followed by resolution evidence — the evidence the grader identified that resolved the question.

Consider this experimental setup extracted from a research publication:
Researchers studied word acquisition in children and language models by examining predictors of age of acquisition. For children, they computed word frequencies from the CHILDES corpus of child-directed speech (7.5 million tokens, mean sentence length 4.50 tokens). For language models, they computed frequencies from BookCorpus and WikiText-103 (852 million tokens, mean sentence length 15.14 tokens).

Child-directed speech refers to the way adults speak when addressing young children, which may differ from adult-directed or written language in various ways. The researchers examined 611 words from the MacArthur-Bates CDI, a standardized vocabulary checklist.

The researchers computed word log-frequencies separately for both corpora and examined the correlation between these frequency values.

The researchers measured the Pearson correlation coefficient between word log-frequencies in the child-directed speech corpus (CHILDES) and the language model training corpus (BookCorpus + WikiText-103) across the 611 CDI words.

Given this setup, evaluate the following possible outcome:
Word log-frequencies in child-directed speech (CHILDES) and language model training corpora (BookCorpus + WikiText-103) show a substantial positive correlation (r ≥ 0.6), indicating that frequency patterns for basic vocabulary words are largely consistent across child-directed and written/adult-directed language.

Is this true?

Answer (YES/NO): YES